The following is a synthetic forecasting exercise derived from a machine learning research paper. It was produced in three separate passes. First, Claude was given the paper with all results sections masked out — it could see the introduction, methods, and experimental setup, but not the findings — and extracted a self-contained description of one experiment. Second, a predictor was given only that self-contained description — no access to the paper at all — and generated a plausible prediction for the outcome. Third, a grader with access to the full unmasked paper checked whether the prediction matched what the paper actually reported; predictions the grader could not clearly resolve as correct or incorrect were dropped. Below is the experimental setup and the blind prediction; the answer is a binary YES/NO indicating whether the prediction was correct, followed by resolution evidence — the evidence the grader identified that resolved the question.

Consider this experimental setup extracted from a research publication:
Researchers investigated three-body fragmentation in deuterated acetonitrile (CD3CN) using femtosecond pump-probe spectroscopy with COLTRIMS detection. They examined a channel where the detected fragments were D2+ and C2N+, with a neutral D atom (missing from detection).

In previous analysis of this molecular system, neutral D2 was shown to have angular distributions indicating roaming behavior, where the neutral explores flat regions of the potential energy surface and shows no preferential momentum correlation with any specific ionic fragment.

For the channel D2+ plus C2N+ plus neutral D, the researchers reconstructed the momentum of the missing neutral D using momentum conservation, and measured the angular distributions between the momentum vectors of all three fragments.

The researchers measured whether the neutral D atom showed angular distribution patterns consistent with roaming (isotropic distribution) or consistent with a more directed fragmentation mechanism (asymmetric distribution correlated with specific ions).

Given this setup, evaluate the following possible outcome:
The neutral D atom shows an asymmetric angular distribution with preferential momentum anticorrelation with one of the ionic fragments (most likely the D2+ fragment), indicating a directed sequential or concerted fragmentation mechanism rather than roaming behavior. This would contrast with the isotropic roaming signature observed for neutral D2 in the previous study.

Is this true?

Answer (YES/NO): NO